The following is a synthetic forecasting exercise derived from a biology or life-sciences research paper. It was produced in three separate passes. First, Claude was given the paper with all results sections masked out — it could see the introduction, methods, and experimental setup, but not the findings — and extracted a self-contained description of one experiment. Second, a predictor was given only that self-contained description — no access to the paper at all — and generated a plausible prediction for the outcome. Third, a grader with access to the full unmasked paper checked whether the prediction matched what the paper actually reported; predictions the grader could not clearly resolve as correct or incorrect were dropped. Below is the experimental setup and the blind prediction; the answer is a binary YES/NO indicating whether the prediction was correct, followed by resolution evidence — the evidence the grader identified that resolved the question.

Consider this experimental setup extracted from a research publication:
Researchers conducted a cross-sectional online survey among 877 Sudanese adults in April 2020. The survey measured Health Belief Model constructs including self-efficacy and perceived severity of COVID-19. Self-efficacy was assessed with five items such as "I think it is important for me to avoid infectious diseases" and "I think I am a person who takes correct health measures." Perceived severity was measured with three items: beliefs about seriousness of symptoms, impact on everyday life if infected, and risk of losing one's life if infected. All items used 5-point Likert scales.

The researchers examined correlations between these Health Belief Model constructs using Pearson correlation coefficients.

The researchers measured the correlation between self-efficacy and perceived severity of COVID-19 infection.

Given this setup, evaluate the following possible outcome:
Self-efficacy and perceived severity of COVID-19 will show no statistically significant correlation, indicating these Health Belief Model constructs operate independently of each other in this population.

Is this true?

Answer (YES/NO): NO